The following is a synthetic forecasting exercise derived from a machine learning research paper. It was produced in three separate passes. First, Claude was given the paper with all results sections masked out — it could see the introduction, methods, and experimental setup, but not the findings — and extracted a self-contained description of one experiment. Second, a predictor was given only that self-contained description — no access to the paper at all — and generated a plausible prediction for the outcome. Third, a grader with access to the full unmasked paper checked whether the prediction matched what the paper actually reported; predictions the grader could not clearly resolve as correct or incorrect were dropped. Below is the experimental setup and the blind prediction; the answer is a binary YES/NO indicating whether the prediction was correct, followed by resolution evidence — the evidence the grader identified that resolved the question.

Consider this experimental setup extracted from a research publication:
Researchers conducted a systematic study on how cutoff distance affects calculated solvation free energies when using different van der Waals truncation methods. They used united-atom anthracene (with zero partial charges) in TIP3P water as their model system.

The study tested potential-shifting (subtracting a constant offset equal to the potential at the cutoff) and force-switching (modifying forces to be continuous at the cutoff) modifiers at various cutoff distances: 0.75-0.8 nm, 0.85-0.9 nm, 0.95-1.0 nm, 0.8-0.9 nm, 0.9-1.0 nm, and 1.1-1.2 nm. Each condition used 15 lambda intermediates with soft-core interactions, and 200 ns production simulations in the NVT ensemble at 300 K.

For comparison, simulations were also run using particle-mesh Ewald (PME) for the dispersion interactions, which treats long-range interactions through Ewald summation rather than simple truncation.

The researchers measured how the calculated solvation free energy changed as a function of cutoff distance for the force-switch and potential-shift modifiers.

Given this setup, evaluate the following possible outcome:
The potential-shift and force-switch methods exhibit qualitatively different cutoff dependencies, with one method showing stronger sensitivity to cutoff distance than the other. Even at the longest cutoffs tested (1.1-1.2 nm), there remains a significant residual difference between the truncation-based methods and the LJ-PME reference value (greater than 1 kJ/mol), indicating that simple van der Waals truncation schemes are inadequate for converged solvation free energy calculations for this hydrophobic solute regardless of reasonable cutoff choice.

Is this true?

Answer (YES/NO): NO